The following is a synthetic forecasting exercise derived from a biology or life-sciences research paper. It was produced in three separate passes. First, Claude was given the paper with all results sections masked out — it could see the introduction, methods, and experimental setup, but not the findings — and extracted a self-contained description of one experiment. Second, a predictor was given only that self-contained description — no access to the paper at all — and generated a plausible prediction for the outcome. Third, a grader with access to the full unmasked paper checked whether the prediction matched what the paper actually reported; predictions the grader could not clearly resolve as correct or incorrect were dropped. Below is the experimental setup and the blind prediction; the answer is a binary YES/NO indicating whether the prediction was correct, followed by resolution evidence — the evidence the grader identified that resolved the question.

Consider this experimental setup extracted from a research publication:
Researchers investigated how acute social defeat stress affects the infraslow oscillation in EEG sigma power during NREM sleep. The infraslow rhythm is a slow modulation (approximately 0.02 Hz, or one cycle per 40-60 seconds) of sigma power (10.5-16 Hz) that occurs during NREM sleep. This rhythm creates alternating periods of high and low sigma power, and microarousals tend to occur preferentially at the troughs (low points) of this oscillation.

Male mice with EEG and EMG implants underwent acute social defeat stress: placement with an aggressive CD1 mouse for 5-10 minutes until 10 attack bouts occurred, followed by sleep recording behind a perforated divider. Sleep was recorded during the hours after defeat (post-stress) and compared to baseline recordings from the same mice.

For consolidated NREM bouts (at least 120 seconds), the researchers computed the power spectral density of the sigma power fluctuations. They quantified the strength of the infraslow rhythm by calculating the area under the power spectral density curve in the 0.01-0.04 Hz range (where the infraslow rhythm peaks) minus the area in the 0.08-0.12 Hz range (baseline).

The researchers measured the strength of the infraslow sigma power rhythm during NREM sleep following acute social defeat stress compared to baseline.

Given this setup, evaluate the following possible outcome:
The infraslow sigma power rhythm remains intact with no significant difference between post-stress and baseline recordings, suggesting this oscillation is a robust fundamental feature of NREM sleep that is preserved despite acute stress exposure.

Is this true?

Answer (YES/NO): NO